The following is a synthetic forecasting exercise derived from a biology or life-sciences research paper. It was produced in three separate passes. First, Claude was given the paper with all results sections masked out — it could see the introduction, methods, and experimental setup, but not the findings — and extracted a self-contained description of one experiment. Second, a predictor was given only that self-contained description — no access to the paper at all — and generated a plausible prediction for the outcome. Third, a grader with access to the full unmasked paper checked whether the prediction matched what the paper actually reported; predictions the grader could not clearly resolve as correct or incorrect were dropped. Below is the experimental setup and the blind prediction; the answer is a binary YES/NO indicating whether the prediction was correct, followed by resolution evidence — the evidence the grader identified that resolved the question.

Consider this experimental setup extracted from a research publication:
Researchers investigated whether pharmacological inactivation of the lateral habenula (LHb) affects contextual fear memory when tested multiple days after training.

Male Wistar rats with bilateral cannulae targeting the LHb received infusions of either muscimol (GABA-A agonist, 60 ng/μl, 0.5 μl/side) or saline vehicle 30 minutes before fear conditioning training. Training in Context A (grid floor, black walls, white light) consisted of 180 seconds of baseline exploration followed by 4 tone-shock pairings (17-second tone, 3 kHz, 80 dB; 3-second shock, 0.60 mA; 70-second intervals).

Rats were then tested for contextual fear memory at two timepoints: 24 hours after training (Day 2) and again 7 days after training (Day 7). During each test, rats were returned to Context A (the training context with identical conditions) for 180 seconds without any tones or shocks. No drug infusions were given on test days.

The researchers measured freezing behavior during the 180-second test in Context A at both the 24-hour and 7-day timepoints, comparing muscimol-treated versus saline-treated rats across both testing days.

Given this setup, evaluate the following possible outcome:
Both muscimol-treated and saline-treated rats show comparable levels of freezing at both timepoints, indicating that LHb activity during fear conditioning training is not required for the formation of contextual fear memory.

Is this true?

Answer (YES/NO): NO